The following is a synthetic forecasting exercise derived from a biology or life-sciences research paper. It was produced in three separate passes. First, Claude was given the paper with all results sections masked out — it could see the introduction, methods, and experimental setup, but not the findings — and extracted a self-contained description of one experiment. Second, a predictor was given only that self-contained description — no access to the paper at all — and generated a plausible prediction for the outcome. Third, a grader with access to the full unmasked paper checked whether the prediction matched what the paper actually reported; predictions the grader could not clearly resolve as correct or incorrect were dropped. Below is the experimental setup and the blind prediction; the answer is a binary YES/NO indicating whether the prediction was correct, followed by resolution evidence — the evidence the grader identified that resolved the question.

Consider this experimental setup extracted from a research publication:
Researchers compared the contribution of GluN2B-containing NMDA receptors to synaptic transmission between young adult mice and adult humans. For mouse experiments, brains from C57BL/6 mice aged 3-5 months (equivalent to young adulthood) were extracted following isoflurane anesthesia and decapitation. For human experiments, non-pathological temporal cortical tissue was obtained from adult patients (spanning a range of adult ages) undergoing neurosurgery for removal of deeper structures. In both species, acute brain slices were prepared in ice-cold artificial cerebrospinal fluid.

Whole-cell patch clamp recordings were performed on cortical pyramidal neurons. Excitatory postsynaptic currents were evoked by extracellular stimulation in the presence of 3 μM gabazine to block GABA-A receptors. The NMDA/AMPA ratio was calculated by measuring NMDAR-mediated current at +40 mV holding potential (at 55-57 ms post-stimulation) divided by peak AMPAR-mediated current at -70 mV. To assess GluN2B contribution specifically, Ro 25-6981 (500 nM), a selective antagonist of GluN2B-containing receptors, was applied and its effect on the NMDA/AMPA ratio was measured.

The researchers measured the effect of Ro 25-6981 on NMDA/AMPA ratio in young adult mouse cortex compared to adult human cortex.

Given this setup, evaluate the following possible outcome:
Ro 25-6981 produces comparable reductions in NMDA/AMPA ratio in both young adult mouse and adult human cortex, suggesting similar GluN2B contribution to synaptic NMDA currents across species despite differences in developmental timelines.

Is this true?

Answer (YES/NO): NO